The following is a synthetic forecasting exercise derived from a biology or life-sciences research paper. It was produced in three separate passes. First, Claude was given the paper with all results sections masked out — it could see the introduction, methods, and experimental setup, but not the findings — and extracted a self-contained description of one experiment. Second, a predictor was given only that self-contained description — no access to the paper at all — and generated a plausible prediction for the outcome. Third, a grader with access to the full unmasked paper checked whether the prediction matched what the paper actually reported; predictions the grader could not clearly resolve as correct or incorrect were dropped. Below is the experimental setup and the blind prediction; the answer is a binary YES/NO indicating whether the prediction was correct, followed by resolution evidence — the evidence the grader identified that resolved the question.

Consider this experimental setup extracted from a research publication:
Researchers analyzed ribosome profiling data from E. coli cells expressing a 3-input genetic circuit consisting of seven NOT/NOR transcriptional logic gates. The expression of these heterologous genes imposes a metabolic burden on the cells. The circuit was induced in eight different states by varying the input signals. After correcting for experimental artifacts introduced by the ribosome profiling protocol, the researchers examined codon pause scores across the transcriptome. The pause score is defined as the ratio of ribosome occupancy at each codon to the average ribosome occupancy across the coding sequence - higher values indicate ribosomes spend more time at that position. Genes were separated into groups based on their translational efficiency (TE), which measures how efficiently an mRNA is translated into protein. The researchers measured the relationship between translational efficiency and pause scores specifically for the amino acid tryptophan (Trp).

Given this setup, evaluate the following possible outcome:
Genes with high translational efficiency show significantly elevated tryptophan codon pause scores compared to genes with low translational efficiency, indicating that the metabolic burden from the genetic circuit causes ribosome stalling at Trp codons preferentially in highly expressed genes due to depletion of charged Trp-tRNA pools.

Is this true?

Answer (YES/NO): NO